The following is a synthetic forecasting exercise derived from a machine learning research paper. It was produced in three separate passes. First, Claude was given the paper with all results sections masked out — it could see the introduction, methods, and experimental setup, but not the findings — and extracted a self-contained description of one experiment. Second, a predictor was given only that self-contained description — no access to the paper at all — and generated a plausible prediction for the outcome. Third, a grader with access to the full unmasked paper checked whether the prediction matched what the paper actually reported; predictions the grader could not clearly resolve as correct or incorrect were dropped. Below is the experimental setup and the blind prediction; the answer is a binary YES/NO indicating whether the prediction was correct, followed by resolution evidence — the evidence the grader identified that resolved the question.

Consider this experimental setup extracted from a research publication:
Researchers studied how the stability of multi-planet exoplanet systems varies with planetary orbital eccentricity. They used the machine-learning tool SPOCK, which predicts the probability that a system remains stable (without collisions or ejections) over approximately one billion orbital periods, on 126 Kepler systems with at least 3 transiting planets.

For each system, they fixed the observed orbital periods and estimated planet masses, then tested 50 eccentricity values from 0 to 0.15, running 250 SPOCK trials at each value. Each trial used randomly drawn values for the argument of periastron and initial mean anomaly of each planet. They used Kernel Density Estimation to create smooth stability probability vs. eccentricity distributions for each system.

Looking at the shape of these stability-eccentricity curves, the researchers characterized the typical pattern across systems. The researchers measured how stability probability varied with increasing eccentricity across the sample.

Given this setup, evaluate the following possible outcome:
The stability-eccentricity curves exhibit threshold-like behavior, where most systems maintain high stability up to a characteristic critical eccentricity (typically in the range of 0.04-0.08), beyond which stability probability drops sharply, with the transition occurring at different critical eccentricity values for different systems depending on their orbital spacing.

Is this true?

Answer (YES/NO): NO